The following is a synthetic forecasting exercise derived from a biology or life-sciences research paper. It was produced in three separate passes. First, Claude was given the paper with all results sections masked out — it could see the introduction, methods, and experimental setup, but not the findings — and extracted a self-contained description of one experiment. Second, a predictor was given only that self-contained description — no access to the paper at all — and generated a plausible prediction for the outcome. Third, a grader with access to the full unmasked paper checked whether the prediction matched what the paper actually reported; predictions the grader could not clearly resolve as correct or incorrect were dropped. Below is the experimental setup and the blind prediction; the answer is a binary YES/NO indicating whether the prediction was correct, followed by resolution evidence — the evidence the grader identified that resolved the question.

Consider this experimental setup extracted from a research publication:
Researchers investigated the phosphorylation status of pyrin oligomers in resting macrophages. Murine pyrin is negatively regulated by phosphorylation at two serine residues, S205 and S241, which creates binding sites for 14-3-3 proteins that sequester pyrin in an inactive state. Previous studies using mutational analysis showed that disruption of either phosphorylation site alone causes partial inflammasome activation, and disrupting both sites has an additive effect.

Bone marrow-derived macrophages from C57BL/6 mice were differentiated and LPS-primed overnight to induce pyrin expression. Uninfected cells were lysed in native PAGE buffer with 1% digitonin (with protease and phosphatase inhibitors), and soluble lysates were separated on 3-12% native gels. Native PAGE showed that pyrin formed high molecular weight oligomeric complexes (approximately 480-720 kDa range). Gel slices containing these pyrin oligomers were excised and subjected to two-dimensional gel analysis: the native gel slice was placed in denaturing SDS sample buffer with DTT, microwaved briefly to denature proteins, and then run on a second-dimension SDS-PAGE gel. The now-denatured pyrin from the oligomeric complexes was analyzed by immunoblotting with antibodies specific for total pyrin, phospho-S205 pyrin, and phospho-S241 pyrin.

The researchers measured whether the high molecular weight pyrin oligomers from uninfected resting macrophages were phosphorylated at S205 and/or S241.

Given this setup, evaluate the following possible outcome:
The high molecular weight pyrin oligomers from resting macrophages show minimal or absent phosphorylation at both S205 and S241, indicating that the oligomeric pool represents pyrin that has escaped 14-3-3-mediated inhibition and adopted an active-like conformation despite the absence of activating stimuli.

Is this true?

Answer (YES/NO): NO